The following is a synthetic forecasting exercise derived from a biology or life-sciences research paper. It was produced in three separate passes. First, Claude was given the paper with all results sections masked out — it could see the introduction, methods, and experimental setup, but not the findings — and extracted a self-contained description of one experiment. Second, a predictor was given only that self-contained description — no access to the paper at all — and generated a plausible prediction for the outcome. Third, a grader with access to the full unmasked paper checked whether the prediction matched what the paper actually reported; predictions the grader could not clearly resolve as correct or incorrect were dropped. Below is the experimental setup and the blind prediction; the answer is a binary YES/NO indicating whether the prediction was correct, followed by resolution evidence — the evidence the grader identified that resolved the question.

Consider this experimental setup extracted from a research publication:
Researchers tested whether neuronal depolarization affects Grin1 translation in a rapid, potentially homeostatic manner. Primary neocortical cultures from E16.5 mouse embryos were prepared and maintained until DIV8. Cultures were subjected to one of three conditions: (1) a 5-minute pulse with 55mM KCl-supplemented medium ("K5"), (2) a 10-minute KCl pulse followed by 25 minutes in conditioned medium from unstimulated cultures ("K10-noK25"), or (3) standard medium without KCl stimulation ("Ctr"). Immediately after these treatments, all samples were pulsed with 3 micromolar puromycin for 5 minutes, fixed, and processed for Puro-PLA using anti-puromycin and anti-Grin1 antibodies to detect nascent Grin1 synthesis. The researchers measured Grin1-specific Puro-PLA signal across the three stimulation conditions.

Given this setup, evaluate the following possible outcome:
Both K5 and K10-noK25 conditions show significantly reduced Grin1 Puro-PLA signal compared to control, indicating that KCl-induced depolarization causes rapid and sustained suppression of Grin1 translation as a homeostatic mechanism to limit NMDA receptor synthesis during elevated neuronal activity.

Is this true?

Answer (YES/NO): NO